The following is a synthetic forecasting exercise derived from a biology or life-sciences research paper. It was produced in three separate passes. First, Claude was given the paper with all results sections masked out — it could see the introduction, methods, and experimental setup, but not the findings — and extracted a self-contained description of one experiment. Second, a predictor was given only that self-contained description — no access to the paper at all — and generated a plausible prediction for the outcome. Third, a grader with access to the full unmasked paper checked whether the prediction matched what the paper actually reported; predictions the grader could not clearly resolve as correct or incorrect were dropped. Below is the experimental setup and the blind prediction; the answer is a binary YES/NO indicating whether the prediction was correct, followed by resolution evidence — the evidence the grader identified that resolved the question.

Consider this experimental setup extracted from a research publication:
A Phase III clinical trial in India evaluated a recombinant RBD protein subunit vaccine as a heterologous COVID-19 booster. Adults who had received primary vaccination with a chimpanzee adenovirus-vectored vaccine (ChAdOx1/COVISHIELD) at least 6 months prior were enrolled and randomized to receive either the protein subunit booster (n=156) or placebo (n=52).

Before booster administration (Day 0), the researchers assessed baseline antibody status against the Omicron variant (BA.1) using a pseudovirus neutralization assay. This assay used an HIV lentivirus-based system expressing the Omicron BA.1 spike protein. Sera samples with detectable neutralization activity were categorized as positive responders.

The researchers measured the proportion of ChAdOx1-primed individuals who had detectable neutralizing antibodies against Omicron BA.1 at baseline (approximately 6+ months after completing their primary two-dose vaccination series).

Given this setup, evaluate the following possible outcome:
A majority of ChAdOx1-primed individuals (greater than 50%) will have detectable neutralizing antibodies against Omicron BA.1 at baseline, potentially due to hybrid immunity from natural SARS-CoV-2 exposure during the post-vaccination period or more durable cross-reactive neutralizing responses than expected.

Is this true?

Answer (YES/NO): NO